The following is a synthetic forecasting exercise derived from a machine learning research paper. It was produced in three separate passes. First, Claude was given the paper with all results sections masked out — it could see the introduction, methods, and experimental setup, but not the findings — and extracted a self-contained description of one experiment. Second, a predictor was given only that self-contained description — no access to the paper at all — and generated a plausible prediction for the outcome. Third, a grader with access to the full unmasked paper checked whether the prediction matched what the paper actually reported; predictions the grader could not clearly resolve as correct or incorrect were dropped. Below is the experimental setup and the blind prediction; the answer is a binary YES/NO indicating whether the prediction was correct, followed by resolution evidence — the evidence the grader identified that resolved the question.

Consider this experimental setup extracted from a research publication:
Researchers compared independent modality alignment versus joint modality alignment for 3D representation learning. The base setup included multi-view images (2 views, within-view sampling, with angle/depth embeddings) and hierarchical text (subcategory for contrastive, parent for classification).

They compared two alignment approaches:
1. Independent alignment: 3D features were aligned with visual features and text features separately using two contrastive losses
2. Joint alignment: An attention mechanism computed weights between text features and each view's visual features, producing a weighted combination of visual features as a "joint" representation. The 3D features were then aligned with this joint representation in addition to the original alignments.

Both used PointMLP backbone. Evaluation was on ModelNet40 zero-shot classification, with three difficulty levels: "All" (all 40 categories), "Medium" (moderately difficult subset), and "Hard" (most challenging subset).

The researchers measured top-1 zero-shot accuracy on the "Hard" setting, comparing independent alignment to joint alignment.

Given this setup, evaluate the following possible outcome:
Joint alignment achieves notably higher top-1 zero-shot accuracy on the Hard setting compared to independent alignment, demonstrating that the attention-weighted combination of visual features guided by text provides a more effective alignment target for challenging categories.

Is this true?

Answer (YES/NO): YES